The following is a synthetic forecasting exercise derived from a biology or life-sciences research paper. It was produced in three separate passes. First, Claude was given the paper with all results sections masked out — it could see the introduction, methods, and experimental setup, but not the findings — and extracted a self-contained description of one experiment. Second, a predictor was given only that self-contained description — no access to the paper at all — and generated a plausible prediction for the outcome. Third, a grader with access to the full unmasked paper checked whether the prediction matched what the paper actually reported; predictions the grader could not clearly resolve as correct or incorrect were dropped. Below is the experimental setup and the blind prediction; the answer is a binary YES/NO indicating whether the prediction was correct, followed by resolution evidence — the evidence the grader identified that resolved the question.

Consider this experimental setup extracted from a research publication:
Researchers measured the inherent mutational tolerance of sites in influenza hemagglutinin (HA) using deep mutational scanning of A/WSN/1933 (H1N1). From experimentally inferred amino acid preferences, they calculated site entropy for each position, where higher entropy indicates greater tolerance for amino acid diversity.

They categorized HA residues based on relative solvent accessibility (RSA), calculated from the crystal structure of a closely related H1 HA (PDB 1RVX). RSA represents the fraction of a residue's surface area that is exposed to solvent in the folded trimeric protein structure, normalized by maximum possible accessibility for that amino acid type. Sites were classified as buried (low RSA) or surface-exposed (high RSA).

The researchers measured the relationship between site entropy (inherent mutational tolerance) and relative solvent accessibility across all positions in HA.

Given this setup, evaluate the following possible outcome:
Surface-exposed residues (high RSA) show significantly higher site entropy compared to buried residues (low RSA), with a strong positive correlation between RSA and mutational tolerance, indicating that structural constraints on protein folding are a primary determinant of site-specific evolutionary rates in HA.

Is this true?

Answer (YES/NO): NO